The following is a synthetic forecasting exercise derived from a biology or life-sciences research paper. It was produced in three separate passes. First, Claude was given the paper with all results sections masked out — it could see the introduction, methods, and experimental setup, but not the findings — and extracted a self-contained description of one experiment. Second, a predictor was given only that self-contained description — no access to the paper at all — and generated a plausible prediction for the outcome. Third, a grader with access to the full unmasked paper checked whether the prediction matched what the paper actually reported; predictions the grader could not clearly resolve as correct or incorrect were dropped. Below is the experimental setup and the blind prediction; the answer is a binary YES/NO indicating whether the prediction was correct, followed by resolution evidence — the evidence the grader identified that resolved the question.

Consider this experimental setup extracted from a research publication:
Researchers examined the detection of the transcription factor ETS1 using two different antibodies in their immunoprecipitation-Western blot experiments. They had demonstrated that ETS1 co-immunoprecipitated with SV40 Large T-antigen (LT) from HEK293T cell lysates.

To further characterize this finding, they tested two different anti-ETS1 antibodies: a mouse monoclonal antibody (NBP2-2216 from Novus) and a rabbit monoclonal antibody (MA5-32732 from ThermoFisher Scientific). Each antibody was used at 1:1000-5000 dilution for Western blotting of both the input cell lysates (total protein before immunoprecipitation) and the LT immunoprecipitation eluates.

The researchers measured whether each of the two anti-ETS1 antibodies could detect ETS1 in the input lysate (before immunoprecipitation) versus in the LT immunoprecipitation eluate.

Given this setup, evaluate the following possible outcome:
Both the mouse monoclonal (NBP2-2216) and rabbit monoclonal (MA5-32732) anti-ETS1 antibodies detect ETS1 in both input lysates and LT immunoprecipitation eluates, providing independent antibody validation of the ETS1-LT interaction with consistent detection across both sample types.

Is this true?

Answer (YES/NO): NO